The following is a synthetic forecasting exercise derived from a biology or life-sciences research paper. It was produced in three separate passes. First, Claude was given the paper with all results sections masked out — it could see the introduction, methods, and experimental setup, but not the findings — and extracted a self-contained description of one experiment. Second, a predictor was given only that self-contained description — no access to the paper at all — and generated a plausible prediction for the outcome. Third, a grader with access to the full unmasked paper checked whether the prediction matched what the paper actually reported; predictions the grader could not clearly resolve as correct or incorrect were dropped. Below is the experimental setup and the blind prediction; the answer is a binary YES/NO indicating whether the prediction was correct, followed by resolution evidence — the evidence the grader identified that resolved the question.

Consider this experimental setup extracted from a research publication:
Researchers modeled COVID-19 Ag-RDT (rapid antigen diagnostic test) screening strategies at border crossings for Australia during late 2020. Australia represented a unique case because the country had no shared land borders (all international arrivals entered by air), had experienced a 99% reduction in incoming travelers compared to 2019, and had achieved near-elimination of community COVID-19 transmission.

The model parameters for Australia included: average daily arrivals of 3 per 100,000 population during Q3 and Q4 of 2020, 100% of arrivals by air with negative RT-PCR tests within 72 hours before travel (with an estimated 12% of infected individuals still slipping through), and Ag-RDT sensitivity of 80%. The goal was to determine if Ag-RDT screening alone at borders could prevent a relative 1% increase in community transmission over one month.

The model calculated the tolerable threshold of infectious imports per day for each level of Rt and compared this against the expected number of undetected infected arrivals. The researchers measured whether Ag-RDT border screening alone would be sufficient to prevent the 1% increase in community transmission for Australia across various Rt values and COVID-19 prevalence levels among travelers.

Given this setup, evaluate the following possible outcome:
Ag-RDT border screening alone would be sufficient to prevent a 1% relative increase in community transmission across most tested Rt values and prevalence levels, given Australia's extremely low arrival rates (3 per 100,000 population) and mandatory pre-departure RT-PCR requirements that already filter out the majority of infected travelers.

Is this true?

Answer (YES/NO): NO